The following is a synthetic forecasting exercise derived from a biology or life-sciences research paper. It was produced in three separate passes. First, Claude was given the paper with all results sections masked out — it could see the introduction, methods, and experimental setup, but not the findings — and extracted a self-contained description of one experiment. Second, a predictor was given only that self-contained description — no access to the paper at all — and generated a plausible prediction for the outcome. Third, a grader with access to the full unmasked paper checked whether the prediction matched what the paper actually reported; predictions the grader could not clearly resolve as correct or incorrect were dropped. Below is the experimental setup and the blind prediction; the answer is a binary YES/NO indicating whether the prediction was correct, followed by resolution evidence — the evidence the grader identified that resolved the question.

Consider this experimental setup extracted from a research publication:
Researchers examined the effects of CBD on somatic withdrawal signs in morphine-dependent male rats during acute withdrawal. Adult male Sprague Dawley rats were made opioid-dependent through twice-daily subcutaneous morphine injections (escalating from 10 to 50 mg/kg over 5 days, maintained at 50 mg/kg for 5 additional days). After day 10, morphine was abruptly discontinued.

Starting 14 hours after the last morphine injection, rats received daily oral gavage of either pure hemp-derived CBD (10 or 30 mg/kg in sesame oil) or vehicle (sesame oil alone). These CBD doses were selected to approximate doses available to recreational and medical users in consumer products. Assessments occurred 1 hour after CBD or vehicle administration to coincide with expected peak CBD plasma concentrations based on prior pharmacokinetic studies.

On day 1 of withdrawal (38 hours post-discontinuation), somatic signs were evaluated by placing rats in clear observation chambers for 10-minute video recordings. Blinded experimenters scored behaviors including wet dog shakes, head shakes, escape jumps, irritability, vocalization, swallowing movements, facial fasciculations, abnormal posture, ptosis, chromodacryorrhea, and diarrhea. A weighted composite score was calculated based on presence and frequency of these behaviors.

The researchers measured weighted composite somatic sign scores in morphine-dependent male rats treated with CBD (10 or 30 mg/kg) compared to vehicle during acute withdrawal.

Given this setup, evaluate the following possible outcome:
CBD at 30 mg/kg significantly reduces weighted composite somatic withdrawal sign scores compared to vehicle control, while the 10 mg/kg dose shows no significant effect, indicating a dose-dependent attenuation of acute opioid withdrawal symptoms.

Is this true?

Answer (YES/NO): NO